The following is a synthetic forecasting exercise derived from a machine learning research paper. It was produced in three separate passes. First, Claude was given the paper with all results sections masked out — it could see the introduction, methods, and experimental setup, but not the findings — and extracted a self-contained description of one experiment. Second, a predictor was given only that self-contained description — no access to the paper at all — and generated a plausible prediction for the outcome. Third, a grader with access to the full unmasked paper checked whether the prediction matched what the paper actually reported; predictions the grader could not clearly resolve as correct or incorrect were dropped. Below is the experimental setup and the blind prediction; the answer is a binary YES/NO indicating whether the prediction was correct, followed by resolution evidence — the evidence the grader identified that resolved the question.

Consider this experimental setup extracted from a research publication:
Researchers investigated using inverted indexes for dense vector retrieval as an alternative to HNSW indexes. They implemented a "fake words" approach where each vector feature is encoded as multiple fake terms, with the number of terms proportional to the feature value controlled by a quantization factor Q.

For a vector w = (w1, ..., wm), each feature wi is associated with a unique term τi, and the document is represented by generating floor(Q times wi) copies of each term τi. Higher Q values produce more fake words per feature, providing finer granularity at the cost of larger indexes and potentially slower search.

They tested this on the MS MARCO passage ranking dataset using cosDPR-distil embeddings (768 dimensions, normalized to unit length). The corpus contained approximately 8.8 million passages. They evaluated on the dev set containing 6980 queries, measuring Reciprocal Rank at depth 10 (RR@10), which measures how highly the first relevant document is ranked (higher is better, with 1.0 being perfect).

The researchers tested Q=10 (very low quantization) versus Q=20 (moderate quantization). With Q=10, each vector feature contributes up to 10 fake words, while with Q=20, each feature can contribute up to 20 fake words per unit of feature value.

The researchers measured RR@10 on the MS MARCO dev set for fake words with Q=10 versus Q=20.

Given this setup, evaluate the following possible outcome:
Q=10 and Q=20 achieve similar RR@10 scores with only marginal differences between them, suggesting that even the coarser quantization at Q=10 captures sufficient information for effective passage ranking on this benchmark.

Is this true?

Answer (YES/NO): NO